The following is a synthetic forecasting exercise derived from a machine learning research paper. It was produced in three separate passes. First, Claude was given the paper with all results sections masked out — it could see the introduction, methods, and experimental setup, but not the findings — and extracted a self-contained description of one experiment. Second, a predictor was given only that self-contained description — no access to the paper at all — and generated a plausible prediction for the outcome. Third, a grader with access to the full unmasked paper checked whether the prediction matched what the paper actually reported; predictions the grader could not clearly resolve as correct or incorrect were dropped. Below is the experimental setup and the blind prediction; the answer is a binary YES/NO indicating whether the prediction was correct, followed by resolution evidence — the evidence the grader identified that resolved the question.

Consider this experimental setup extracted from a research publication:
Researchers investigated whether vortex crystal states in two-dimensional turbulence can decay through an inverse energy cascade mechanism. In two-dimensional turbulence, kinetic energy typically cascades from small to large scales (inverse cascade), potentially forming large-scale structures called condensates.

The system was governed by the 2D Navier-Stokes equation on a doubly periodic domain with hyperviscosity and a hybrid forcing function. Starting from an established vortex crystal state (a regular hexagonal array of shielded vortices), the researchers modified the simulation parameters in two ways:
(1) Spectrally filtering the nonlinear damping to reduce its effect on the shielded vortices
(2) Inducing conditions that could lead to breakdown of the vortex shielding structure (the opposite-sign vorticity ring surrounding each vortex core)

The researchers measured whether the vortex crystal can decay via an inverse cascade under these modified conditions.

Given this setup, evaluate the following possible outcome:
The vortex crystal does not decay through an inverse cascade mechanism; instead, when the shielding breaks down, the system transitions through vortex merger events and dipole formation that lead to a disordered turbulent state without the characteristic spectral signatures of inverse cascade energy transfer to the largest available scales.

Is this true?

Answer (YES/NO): NO